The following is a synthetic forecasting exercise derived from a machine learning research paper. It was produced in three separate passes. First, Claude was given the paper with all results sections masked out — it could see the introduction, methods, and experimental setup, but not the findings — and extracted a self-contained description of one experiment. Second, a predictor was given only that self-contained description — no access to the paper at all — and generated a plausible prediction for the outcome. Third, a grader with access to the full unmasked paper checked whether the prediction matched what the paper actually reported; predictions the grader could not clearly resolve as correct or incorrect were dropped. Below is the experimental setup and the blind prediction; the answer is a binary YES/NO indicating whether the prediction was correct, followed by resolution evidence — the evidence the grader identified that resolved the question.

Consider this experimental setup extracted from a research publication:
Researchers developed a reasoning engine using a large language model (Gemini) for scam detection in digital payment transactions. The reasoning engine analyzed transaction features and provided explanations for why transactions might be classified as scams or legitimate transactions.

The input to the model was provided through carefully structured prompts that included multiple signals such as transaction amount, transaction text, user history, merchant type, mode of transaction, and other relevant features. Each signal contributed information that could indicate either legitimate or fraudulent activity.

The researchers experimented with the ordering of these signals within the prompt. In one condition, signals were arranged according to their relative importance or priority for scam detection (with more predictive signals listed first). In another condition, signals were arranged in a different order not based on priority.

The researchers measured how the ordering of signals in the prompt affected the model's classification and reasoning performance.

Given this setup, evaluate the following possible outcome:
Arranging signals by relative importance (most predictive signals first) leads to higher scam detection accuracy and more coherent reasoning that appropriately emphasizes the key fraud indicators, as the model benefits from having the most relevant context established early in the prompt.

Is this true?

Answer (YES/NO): YES